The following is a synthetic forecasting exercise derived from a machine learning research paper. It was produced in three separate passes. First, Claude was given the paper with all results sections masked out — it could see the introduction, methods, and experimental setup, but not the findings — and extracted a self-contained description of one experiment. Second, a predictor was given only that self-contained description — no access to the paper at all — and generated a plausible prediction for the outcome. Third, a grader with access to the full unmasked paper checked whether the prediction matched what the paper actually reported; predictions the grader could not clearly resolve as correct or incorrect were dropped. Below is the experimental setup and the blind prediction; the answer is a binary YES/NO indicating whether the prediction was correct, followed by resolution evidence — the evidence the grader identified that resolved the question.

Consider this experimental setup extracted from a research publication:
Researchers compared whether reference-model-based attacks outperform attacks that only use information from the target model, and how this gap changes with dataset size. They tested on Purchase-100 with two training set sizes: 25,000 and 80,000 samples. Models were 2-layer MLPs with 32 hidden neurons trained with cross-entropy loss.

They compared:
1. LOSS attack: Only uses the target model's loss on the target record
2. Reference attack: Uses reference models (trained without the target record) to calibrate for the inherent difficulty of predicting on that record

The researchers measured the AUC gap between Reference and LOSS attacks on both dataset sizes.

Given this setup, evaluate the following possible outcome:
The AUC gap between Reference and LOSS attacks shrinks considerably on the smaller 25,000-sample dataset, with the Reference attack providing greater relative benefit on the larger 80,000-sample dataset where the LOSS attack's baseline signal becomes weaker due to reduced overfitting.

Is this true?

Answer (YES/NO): NO